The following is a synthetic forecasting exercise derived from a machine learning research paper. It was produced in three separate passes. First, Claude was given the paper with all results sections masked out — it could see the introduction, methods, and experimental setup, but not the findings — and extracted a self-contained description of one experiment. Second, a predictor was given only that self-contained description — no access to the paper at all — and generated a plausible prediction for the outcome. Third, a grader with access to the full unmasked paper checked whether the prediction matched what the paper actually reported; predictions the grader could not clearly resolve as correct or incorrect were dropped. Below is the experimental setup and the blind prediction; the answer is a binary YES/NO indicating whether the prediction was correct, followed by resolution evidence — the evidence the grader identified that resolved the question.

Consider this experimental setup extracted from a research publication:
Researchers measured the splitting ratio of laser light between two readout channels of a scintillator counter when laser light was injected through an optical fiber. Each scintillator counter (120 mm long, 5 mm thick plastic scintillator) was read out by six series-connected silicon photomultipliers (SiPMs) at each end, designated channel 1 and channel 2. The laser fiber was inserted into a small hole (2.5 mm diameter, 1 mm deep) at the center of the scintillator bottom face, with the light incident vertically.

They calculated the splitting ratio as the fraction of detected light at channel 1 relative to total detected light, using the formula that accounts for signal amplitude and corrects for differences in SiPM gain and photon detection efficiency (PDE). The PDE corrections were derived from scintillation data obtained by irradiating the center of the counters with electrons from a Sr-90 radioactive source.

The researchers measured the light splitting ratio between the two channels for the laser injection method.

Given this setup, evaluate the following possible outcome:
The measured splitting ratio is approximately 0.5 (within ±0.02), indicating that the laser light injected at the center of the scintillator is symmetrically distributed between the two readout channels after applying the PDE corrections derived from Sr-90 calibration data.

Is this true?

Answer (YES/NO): NO